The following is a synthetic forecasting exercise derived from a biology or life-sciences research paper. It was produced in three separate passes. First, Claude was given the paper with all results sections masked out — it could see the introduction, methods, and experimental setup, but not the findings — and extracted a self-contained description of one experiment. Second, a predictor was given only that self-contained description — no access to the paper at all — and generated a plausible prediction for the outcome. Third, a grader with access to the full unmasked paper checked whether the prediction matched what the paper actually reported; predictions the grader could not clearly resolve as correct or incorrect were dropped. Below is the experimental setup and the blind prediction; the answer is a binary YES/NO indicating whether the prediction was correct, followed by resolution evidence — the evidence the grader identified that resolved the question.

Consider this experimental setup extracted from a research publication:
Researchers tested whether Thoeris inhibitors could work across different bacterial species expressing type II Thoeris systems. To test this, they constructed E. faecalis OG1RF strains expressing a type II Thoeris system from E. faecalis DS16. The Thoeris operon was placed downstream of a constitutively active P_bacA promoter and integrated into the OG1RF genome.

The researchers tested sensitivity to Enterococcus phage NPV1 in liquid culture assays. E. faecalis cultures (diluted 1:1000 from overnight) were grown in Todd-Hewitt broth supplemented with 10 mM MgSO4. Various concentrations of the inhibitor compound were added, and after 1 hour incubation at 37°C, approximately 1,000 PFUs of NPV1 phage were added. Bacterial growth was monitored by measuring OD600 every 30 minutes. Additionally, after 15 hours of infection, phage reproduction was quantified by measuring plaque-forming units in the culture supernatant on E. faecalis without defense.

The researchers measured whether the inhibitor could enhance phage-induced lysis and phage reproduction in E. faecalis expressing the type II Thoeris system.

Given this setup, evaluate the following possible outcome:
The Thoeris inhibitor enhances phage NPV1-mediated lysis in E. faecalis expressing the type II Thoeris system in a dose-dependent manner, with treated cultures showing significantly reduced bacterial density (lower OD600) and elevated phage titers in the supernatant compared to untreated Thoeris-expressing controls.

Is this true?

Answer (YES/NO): YES